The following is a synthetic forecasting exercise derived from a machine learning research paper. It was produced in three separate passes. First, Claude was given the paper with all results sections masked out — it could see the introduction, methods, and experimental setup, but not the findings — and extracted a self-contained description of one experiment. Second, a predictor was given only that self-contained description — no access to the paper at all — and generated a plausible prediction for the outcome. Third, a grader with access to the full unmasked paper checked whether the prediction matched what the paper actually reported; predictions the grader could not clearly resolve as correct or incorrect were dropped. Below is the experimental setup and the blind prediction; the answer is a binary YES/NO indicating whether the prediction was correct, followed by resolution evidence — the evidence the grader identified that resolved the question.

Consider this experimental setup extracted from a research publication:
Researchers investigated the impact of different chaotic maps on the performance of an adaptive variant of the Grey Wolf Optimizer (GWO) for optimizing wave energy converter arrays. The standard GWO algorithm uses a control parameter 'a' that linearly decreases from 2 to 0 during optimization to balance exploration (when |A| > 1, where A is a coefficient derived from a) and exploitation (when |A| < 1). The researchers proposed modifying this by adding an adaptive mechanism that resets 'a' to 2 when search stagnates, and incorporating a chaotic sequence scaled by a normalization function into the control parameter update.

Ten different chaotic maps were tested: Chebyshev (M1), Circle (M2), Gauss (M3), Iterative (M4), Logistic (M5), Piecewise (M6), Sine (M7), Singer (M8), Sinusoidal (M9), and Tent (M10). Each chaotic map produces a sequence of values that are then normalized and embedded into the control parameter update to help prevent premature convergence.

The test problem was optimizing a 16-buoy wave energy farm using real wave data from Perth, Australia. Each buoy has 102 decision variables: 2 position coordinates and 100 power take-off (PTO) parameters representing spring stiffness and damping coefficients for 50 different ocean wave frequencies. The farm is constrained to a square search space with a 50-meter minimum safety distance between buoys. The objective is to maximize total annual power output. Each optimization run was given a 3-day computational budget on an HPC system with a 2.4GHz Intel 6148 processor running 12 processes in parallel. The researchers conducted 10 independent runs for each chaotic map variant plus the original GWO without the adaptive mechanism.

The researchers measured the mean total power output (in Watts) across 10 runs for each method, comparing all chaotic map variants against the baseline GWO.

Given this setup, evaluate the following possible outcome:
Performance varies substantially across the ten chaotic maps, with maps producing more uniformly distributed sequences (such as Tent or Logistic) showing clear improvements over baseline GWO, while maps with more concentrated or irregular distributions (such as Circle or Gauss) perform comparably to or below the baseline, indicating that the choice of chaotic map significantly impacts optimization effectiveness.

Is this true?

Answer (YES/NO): NO